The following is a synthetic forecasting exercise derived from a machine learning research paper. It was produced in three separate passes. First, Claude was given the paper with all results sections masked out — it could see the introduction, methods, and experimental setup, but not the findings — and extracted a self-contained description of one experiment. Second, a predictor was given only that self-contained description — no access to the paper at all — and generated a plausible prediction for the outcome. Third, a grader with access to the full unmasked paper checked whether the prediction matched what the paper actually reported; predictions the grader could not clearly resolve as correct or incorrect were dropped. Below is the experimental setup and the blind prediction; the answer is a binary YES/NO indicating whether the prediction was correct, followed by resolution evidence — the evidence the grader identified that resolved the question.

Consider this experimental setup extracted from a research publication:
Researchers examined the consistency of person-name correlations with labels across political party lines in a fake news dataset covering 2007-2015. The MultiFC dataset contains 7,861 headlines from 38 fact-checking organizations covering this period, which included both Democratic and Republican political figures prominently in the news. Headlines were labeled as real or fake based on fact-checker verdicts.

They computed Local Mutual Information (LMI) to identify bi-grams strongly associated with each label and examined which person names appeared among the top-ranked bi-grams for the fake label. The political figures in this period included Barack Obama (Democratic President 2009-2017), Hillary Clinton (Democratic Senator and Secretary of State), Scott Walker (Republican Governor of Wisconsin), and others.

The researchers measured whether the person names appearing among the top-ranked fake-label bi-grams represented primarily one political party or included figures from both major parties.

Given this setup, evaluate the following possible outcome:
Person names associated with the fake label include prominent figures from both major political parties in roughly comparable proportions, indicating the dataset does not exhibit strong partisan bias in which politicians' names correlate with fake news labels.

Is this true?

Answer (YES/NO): NO